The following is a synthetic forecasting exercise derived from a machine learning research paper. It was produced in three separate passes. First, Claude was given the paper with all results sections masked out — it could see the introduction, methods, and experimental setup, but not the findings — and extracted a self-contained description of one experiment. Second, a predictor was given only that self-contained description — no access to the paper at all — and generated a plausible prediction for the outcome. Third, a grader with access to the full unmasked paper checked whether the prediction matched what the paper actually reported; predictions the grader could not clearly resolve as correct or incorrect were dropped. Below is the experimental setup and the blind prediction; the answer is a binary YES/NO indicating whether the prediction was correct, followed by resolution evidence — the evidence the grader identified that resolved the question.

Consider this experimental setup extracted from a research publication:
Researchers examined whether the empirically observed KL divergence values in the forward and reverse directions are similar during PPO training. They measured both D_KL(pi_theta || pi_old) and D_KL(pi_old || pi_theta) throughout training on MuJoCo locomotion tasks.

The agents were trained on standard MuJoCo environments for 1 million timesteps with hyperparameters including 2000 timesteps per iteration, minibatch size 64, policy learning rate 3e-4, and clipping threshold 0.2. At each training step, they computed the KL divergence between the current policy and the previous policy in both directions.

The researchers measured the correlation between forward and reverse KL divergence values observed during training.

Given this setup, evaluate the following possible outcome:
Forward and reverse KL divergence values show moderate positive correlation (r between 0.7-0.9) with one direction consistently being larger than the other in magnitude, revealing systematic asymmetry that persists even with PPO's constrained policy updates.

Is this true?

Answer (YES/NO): NO